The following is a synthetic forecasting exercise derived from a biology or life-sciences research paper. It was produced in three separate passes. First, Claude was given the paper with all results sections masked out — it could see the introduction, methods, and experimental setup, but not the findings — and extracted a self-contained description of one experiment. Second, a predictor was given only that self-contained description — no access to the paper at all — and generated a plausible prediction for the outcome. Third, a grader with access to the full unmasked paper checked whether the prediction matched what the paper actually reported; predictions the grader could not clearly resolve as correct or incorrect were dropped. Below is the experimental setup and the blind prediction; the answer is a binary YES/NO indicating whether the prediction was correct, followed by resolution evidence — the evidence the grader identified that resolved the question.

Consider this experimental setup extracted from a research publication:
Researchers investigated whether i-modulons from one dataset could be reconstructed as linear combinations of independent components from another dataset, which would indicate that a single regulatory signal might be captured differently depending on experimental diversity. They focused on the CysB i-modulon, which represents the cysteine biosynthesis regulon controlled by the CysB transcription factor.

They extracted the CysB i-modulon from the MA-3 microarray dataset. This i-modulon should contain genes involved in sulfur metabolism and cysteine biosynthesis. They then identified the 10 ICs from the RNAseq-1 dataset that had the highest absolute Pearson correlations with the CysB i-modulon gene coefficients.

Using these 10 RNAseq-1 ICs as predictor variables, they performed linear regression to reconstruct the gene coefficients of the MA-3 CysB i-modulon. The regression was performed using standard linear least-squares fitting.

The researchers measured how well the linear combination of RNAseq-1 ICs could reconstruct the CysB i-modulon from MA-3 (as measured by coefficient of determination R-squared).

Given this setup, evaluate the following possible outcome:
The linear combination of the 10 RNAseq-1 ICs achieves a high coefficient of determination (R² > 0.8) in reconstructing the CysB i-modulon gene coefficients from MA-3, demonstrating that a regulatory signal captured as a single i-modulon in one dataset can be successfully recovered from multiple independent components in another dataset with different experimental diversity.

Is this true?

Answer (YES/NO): NO